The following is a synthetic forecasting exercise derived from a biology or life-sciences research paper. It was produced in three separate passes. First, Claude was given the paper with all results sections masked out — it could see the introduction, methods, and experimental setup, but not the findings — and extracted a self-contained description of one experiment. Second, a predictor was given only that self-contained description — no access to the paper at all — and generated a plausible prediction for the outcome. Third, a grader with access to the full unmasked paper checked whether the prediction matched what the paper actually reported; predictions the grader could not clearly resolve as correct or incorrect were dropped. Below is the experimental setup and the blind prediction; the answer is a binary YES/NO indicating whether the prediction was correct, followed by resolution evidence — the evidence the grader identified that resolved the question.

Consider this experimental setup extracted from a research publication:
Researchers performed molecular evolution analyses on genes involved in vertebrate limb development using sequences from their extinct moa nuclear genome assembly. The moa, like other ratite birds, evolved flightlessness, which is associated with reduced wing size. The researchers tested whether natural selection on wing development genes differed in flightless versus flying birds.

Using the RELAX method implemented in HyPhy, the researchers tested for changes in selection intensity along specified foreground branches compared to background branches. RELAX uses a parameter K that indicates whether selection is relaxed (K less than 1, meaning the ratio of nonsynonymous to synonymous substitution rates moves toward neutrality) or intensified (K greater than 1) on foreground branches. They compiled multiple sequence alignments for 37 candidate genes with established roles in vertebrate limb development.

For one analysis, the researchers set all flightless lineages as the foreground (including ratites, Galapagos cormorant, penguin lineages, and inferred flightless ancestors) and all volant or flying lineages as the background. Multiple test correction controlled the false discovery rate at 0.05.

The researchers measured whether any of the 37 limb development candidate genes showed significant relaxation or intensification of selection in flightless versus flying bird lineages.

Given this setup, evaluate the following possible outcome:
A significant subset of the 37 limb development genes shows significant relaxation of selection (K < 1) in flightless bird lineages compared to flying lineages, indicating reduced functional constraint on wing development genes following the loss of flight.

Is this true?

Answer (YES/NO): NO